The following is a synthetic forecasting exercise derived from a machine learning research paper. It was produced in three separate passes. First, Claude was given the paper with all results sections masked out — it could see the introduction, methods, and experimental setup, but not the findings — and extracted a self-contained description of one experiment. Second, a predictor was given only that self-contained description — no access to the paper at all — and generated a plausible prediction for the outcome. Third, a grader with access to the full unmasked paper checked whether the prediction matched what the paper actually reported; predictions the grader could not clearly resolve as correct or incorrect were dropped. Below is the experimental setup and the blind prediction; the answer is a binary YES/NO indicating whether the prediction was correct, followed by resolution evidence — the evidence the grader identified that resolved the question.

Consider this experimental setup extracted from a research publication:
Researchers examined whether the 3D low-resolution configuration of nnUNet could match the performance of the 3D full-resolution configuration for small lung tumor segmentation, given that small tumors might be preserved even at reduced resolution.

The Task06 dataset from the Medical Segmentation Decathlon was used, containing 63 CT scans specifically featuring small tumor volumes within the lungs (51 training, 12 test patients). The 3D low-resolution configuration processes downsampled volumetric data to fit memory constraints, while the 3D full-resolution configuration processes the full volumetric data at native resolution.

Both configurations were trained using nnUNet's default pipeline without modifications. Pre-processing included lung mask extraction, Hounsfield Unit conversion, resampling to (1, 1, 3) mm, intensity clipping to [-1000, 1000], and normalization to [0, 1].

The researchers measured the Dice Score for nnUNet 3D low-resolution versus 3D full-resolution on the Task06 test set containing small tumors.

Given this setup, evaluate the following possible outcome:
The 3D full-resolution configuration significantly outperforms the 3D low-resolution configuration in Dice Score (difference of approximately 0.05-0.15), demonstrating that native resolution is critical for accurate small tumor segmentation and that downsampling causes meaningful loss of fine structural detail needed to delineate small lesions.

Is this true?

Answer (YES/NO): NO